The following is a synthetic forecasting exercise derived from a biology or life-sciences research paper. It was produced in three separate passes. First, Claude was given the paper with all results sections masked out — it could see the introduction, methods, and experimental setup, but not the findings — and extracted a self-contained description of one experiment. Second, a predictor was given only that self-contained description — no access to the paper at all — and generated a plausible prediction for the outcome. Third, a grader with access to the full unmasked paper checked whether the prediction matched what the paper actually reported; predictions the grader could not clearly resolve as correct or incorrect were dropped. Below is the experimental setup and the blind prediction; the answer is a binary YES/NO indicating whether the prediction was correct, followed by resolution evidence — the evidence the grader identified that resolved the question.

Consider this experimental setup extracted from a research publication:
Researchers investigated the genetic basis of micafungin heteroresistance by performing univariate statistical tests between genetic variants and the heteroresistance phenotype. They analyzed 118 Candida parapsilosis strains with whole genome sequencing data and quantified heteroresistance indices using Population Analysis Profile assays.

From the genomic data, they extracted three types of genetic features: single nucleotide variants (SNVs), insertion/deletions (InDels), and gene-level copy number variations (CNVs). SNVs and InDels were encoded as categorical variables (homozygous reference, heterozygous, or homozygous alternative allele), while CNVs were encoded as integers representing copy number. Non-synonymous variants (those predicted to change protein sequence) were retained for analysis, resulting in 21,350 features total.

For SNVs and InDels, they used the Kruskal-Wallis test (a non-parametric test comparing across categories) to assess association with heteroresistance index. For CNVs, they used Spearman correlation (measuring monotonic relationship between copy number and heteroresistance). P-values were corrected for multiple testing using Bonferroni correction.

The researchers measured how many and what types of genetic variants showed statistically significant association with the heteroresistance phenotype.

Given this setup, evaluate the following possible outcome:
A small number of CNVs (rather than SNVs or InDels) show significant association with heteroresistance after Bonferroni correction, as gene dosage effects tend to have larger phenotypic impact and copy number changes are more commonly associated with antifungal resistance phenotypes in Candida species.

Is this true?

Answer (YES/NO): NO